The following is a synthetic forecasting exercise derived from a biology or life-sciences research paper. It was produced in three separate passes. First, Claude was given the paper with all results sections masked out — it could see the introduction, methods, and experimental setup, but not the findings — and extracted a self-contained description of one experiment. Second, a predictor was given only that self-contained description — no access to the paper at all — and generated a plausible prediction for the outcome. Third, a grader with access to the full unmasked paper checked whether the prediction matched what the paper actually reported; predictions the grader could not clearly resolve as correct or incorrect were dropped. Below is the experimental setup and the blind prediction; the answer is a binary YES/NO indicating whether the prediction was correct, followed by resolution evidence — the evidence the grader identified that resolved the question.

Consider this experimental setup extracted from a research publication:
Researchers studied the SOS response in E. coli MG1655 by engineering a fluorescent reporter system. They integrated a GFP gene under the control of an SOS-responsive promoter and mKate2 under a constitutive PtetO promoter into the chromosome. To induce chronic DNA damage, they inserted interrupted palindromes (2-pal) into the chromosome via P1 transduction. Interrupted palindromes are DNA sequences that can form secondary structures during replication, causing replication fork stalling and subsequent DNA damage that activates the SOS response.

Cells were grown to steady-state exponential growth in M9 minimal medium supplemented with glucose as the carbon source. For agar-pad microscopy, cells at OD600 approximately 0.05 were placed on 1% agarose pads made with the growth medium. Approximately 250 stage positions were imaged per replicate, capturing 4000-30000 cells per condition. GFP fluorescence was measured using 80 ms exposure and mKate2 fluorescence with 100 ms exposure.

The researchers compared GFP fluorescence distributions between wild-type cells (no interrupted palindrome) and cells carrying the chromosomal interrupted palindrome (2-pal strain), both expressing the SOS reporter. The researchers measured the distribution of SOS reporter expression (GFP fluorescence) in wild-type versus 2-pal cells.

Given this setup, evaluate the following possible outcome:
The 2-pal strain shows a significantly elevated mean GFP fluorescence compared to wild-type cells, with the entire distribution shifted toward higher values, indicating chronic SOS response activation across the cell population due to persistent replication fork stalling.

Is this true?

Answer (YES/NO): NO